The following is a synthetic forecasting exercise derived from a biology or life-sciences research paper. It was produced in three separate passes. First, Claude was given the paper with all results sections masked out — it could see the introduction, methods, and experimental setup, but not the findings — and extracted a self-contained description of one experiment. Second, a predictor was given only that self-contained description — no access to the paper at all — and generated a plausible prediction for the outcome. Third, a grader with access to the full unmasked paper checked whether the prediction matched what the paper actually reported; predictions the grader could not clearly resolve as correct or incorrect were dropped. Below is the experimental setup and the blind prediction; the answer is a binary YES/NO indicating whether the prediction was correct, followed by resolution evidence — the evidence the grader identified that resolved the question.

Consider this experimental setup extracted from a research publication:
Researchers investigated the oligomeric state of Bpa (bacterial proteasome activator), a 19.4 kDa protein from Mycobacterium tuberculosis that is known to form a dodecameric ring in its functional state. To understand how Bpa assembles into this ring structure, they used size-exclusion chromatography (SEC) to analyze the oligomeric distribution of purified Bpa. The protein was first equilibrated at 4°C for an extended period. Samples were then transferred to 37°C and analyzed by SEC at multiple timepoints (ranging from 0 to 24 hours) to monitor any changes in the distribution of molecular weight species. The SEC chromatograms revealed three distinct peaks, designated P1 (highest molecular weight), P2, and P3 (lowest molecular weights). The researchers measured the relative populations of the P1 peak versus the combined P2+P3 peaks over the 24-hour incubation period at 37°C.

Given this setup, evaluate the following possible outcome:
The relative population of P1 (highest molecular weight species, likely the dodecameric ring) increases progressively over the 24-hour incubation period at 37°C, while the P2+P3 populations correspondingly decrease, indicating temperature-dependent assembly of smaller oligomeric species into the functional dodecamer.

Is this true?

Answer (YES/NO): YES